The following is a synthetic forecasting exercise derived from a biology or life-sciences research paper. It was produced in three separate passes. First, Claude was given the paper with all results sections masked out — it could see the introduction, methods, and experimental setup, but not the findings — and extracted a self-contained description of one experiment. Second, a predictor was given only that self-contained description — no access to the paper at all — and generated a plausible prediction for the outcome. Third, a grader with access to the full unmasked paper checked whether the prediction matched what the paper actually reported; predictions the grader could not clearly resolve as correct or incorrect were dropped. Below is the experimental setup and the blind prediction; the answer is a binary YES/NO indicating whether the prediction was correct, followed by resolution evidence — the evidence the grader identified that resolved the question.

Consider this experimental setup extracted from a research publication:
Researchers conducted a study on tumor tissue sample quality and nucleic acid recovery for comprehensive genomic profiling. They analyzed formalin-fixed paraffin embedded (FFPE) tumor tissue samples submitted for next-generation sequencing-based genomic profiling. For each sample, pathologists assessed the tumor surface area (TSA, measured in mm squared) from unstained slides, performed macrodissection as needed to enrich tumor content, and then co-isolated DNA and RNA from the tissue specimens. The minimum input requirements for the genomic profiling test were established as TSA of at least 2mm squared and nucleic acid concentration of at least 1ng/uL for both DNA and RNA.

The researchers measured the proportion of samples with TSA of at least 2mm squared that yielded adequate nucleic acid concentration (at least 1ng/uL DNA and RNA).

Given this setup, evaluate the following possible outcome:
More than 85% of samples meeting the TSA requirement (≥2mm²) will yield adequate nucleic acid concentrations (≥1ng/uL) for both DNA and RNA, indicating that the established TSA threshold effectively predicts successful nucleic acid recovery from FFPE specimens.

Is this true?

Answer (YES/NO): YES